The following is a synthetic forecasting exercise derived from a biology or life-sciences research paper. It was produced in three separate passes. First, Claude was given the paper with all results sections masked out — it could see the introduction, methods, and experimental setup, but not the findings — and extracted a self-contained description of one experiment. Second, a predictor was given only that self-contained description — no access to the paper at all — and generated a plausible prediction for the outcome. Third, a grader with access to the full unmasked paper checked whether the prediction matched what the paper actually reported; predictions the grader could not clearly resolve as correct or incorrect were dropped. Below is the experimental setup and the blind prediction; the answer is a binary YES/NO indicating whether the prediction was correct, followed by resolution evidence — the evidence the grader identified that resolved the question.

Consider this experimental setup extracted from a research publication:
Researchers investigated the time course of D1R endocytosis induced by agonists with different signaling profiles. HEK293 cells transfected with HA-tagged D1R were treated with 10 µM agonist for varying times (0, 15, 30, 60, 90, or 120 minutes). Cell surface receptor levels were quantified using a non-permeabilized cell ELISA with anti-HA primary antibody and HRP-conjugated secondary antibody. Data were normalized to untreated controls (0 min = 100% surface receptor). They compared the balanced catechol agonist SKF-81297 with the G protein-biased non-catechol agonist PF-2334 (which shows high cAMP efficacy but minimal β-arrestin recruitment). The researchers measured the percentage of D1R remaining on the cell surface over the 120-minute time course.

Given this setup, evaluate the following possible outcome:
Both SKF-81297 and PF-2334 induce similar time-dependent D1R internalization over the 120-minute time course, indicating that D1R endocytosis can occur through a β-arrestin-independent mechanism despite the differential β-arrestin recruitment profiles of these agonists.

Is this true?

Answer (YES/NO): NO